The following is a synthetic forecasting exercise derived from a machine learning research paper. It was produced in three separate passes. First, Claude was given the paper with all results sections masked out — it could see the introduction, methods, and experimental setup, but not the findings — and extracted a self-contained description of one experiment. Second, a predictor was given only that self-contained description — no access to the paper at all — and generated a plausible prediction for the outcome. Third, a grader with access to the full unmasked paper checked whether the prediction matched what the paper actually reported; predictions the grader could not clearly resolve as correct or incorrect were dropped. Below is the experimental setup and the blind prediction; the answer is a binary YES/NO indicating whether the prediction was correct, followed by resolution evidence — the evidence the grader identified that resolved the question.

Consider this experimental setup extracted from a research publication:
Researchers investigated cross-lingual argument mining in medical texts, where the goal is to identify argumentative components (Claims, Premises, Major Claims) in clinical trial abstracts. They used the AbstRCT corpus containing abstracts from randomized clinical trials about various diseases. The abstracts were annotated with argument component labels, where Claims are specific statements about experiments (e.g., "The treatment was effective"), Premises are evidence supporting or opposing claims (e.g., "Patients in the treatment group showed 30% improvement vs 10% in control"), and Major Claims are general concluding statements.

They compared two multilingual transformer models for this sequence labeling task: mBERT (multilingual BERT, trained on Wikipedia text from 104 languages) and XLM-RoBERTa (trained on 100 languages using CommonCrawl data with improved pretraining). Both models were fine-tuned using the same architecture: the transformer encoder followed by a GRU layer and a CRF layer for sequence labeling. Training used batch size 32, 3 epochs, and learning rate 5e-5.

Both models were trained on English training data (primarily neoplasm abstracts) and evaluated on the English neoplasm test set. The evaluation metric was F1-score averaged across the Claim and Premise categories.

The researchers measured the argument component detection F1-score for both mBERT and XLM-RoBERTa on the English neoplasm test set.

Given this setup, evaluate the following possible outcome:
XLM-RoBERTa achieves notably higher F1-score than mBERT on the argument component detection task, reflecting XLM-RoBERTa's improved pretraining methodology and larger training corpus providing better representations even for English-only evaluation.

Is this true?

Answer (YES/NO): NO